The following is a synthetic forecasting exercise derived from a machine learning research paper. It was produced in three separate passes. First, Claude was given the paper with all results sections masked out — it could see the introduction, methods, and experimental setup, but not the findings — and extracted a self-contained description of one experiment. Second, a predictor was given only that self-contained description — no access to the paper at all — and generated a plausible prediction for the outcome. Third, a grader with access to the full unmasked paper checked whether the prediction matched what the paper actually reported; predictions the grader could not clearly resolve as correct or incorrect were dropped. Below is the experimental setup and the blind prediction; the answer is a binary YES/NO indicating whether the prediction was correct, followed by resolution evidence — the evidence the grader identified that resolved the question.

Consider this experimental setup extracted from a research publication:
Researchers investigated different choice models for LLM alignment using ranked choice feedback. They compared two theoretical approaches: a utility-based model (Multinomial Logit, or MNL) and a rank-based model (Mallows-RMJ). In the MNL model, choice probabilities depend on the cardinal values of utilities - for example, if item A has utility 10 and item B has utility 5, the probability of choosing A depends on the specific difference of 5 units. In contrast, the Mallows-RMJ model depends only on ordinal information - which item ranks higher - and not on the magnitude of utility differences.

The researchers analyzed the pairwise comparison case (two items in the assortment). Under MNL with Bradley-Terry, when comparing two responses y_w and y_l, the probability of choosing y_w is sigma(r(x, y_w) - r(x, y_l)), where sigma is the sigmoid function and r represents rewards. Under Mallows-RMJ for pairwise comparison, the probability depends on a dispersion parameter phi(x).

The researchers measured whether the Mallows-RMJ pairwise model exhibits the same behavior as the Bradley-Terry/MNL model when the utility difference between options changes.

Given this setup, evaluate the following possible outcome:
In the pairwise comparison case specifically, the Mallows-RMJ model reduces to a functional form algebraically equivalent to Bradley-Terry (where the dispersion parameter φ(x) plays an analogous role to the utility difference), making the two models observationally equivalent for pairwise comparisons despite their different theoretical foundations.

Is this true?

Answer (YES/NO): NO